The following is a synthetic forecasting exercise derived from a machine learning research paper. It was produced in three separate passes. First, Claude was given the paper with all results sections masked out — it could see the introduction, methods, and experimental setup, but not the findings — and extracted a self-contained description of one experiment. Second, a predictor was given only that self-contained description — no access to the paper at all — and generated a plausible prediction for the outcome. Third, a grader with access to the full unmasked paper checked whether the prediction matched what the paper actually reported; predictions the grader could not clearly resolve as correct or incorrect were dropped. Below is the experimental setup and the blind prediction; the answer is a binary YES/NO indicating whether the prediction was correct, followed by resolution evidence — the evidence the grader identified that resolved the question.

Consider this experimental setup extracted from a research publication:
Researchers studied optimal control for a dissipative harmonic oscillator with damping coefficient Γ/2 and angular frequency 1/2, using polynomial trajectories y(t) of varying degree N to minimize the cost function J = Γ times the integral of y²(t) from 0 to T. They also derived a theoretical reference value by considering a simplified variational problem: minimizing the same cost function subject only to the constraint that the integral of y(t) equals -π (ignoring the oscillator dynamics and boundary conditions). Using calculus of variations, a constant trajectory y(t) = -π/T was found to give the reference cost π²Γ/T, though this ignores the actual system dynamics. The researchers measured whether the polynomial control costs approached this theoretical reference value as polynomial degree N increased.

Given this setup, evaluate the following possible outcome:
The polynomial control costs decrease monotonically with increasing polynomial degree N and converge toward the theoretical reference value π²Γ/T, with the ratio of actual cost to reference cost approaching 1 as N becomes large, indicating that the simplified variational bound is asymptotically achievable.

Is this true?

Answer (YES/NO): YES